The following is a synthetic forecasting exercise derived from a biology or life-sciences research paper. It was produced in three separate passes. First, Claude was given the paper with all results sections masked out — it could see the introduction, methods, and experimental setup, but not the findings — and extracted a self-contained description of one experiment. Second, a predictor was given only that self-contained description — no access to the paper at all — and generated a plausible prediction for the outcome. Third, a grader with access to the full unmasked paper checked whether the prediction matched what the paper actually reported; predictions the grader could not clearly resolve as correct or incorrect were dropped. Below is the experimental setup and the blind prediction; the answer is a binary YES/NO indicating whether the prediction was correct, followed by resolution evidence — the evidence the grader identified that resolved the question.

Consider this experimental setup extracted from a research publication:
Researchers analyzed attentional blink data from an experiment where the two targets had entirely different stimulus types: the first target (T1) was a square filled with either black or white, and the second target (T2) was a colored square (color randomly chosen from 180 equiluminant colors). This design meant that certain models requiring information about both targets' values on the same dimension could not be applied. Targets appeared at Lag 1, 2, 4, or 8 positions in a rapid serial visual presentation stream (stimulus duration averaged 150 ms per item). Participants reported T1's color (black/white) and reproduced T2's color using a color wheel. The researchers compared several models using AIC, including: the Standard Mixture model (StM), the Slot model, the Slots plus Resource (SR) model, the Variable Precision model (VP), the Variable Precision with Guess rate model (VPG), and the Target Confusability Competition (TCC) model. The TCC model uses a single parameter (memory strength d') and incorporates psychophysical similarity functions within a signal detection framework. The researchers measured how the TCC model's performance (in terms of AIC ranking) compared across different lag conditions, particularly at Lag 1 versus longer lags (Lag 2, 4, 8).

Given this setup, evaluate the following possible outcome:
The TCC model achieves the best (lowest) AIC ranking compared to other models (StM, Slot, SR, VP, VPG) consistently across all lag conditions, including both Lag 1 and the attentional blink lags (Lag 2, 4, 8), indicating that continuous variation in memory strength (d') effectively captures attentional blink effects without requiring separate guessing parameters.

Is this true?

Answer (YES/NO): NO